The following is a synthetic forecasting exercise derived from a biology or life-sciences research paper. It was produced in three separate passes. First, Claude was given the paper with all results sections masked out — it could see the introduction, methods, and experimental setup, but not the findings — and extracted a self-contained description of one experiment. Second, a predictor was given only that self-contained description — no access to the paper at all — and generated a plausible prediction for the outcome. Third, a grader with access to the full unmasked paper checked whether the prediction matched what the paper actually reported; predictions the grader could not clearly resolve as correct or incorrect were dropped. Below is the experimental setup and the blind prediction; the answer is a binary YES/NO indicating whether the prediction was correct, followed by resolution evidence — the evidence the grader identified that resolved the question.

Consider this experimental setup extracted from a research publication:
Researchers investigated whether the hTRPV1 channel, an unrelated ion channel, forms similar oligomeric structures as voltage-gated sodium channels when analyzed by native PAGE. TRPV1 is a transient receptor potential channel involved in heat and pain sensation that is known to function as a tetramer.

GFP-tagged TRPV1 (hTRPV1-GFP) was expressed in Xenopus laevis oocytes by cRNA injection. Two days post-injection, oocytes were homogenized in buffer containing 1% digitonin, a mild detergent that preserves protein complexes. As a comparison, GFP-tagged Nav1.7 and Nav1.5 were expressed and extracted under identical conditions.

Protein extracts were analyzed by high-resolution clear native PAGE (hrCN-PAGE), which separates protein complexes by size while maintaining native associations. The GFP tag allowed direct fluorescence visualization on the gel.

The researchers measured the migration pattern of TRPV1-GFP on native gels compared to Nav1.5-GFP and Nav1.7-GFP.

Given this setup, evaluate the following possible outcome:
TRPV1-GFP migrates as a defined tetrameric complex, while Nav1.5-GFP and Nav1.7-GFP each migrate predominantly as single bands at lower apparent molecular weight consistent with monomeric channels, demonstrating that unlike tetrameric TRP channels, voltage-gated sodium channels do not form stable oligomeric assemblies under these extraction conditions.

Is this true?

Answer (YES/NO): NO